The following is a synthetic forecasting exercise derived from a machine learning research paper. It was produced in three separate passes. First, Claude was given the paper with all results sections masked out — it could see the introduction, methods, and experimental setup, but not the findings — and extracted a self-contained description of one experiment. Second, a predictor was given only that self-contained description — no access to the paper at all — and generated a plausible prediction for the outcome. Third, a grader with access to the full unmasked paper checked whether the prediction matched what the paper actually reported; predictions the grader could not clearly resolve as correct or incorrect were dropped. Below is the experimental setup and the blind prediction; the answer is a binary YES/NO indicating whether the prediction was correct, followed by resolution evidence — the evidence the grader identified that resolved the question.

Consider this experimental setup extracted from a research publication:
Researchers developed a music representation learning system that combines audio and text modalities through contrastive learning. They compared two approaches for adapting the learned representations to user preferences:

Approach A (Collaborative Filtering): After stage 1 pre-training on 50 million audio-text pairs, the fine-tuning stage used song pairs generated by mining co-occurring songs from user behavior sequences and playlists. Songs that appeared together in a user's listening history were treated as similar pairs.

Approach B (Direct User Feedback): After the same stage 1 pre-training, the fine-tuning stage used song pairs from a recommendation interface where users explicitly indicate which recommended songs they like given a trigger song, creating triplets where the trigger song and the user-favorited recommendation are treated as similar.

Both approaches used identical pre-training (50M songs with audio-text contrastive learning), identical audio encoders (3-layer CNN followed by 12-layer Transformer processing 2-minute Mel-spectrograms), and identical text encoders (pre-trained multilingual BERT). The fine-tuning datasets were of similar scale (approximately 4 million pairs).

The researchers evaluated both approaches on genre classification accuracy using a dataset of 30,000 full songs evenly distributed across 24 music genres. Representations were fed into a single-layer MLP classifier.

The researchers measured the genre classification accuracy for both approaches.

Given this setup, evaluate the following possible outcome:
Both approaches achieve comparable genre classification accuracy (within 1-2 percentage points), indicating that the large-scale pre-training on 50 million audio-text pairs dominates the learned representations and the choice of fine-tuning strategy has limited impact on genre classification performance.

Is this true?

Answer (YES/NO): NO